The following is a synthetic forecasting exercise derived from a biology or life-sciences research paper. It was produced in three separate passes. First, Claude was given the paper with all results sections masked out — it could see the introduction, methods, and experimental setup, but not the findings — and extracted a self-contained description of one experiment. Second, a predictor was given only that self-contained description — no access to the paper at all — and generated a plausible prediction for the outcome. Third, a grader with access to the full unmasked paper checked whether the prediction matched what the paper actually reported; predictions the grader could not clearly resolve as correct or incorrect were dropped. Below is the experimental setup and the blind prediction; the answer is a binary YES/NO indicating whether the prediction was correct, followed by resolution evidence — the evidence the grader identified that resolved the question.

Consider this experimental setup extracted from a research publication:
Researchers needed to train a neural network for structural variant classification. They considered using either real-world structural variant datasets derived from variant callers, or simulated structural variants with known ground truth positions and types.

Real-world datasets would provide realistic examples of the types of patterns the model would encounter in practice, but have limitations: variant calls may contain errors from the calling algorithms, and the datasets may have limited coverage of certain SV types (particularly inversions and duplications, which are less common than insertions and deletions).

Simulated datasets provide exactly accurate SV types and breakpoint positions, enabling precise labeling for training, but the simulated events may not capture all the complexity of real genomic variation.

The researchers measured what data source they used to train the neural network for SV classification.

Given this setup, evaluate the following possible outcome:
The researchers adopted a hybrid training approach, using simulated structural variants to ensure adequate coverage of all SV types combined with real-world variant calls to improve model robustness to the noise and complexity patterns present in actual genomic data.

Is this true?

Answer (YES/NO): NO